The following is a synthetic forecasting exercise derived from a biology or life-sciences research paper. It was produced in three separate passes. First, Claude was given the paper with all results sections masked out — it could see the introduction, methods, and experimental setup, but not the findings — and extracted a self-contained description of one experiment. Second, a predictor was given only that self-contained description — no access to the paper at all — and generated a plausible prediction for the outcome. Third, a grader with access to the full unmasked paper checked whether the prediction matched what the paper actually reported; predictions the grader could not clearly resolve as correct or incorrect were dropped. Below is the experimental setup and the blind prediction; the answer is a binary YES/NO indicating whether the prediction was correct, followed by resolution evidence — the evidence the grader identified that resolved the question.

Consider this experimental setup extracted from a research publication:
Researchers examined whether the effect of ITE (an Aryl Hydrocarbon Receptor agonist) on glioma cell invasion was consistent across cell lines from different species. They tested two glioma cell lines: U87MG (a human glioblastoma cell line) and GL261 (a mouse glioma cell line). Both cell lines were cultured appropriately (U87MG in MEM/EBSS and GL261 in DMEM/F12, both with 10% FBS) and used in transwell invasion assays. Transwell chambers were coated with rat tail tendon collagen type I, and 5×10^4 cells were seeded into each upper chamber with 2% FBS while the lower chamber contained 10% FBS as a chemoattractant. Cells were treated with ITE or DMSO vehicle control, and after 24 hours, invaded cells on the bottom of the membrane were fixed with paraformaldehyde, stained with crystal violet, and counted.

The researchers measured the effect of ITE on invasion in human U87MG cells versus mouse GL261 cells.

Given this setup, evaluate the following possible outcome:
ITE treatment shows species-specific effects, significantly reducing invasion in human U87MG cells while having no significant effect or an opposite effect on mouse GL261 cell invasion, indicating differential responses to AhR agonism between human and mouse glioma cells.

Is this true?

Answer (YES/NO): NO